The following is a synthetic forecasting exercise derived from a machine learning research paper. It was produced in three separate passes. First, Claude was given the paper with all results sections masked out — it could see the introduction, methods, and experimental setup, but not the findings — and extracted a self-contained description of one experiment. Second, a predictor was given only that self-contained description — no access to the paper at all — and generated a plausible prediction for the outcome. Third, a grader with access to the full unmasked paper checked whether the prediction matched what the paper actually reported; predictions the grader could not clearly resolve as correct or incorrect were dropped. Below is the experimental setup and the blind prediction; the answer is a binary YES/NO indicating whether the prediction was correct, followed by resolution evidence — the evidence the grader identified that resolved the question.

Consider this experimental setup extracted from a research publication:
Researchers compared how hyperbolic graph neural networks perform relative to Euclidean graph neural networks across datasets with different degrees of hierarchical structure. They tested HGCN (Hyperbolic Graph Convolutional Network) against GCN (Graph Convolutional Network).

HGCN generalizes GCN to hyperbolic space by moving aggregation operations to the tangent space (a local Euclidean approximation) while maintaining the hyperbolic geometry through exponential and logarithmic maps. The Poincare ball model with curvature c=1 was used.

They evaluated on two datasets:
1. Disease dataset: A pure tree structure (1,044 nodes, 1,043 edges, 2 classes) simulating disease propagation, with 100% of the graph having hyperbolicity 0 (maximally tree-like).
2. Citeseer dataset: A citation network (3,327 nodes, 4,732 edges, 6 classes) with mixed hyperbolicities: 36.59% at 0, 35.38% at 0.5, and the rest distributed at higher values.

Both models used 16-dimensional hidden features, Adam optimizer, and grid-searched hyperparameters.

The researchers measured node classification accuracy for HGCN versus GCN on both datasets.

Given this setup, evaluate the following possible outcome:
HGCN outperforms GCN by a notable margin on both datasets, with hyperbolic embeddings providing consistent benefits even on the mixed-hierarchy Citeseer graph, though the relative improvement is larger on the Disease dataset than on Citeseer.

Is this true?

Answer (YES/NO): NO